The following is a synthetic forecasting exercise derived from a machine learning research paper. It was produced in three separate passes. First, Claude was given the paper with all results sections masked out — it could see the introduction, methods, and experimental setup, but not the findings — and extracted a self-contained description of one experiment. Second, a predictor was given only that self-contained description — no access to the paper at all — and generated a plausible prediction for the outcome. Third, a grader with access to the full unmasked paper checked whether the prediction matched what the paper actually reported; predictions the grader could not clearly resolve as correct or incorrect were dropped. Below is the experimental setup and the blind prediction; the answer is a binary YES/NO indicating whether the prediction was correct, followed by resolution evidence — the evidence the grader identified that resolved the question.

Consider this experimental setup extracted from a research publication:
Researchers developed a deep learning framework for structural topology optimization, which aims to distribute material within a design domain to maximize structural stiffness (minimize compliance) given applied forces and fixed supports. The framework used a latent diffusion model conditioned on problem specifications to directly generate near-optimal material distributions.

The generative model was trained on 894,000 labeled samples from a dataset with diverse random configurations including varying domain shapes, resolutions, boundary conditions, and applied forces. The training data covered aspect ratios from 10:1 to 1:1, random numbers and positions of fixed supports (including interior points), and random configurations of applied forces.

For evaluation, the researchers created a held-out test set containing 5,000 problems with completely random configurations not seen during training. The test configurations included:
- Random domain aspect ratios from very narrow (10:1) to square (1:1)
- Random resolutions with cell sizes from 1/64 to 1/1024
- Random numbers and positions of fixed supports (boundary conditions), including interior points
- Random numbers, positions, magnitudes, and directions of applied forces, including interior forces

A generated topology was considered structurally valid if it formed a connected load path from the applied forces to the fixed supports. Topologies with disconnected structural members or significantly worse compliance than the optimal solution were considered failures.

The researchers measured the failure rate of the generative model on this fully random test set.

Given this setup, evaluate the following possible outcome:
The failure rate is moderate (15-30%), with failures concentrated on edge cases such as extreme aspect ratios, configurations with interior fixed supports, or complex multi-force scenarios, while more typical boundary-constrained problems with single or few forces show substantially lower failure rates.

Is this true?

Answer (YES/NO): NO